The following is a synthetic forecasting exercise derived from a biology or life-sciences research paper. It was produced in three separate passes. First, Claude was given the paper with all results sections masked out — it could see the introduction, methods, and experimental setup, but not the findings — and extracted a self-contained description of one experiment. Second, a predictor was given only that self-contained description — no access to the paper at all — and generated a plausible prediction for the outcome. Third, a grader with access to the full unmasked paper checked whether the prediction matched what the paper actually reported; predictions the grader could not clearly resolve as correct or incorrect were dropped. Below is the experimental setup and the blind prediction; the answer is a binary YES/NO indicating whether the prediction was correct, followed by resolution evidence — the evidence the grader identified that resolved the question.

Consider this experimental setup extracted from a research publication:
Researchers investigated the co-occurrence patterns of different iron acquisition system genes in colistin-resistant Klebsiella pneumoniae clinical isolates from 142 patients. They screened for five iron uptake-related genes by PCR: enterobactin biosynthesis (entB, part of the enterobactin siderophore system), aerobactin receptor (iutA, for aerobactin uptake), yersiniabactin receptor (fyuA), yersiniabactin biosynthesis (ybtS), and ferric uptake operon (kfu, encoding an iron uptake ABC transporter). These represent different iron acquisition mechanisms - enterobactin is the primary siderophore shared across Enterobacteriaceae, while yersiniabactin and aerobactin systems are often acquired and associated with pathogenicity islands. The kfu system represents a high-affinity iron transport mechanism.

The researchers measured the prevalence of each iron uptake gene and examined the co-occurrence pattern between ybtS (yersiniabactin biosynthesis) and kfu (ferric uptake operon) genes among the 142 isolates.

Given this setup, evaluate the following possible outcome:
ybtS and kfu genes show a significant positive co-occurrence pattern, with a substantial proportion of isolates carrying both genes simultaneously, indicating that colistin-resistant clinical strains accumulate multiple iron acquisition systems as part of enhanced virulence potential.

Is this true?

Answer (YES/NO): YES